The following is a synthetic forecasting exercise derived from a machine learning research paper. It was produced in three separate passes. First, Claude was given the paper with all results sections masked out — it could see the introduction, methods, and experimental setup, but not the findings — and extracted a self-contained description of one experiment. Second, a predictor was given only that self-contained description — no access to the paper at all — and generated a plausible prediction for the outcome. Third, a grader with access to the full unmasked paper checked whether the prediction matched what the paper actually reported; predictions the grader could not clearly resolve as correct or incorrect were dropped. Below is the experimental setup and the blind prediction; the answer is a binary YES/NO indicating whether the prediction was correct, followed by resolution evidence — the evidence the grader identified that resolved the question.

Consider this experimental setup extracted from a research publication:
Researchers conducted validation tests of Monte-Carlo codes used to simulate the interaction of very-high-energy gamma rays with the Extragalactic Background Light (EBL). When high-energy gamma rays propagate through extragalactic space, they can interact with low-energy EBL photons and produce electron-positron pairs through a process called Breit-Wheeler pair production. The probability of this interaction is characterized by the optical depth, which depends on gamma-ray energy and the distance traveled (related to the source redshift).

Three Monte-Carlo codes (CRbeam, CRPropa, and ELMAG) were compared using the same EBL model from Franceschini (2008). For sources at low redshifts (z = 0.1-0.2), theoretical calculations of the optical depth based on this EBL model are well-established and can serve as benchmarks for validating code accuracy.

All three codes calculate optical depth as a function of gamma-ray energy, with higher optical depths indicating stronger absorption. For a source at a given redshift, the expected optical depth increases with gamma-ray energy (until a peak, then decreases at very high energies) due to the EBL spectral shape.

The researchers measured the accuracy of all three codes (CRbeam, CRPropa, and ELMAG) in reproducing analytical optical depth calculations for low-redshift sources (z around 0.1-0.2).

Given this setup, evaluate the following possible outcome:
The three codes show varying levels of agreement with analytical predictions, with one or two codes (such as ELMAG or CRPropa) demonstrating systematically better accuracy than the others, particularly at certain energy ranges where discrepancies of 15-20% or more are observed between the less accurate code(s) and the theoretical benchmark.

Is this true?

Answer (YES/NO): NO